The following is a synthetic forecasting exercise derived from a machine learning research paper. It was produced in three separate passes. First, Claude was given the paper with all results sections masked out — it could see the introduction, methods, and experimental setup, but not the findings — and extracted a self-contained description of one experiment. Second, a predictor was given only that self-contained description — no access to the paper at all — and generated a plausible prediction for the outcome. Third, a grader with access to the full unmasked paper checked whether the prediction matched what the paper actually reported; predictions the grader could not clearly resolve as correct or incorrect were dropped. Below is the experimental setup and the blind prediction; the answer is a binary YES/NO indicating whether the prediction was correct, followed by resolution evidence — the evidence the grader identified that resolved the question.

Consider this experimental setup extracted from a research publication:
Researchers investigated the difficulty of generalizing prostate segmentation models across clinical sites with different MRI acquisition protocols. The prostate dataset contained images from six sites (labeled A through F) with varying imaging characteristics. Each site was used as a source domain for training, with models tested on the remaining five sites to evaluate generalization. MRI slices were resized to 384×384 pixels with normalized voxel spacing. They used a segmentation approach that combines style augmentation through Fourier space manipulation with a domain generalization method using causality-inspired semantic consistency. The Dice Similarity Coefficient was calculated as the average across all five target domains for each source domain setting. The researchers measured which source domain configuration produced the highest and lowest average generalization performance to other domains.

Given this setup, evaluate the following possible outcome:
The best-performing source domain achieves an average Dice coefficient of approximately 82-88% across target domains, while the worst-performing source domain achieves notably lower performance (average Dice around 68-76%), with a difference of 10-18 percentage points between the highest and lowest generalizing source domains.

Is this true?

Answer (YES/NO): NO